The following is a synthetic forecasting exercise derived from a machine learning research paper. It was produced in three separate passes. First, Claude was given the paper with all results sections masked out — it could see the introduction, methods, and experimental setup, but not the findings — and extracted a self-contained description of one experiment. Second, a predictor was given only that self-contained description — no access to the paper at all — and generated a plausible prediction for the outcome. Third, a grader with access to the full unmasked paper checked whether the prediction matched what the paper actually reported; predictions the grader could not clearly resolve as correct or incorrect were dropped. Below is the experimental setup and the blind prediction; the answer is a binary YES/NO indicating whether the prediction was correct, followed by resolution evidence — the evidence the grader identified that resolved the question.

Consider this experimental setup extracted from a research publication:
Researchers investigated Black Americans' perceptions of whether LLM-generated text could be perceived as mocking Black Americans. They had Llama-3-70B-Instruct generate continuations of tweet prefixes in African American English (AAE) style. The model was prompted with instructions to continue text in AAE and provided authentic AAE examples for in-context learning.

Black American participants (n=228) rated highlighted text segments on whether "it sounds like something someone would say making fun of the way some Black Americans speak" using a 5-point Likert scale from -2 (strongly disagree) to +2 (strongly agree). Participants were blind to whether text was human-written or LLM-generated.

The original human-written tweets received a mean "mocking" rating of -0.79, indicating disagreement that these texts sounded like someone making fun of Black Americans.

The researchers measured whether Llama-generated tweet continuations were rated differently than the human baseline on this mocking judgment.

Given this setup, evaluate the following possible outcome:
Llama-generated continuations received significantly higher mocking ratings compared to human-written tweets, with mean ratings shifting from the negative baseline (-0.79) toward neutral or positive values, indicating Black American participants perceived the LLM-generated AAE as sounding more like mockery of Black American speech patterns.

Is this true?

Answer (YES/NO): YES